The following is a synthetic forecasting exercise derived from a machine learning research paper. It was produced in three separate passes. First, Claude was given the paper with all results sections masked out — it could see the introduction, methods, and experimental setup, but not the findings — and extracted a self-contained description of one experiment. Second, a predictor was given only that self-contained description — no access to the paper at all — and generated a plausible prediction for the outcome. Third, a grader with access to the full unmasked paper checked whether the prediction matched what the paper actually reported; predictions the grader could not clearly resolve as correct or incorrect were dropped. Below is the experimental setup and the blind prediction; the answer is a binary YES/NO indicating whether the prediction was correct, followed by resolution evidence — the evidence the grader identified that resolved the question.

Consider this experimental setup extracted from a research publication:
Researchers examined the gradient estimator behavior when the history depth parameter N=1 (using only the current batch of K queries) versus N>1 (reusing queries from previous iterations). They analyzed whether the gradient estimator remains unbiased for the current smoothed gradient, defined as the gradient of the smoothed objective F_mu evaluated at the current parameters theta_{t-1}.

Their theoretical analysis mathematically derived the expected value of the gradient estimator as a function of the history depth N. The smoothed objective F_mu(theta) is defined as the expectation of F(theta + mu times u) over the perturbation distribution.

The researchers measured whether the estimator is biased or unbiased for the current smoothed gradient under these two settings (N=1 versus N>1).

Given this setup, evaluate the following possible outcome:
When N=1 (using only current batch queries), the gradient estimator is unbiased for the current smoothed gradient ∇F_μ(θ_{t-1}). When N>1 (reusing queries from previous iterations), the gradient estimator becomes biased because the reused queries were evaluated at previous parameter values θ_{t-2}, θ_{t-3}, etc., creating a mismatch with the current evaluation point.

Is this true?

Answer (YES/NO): YES